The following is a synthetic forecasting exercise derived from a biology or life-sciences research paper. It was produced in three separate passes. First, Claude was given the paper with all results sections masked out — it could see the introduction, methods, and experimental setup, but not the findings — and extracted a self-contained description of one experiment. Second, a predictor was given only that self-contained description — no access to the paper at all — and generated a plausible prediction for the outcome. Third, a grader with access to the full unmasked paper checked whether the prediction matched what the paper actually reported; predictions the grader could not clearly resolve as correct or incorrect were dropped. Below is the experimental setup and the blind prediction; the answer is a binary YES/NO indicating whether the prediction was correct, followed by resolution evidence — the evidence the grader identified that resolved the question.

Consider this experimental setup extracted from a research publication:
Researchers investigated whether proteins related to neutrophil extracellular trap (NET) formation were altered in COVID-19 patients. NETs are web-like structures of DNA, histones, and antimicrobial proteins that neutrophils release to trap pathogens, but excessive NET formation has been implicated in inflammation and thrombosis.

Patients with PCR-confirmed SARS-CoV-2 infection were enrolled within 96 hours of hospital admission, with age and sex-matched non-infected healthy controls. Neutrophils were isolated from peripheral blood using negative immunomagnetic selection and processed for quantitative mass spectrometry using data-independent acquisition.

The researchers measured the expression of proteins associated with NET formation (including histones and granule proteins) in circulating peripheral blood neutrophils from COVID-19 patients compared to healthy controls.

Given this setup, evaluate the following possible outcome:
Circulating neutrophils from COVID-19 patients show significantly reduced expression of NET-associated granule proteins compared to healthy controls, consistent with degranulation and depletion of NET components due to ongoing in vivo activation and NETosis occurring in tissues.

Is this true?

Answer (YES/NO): YES